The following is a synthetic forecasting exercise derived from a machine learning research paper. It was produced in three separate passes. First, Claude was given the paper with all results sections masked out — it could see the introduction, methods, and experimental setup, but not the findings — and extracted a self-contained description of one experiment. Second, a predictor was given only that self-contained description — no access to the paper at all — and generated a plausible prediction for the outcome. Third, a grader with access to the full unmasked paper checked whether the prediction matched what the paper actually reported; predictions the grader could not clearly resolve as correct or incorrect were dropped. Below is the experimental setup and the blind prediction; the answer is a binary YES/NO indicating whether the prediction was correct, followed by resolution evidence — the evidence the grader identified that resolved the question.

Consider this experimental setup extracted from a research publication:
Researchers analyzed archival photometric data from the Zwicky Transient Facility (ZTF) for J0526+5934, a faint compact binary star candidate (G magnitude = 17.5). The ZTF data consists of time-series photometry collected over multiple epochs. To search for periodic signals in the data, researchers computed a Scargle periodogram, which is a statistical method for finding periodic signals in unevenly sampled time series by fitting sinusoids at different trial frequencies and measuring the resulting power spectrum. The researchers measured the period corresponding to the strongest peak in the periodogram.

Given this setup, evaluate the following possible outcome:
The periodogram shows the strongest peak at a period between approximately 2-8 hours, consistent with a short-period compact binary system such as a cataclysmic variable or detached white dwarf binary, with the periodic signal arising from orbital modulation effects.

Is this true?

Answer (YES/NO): NO